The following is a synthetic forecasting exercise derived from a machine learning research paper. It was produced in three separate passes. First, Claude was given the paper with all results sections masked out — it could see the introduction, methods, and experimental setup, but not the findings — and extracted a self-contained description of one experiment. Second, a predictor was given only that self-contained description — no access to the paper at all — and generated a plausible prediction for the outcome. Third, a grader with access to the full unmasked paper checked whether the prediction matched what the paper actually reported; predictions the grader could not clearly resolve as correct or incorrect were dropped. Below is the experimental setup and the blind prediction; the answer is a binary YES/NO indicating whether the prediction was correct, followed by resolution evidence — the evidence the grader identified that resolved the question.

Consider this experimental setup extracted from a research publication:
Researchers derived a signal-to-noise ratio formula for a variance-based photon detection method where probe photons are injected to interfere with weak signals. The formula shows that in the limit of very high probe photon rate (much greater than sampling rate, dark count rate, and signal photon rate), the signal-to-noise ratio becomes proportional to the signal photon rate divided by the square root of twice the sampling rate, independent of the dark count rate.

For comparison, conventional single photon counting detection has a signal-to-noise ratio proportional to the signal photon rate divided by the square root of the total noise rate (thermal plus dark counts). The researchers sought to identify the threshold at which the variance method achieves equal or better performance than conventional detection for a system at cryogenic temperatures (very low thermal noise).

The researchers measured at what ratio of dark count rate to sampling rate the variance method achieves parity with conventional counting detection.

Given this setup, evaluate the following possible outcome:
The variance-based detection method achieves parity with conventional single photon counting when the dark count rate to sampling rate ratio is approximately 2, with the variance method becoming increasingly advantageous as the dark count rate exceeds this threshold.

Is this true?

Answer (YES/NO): YES